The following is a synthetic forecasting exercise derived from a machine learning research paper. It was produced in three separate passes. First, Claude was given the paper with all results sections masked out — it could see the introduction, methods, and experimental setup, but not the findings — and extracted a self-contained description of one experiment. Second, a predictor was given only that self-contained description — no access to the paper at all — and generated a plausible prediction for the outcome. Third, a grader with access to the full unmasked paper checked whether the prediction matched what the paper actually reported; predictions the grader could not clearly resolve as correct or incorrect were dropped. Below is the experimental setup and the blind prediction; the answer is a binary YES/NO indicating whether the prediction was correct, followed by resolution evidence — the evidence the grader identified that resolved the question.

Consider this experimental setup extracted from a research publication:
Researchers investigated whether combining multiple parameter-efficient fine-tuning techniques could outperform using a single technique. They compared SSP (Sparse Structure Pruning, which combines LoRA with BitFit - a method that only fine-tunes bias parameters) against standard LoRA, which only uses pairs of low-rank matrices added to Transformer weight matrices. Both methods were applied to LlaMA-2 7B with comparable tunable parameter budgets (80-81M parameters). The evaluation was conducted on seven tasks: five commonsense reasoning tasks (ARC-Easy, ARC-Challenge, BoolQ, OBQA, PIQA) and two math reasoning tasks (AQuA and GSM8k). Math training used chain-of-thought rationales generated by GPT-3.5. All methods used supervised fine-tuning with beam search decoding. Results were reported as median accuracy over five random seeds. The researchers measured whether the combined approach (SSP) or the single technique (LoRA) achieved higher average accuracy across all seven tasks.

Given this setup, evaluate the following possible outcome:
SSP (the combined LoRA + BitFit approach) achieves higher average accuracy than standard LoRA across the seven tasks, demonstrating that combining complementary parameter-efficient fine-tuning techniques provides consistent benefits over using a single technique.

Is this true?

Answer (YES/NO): NO